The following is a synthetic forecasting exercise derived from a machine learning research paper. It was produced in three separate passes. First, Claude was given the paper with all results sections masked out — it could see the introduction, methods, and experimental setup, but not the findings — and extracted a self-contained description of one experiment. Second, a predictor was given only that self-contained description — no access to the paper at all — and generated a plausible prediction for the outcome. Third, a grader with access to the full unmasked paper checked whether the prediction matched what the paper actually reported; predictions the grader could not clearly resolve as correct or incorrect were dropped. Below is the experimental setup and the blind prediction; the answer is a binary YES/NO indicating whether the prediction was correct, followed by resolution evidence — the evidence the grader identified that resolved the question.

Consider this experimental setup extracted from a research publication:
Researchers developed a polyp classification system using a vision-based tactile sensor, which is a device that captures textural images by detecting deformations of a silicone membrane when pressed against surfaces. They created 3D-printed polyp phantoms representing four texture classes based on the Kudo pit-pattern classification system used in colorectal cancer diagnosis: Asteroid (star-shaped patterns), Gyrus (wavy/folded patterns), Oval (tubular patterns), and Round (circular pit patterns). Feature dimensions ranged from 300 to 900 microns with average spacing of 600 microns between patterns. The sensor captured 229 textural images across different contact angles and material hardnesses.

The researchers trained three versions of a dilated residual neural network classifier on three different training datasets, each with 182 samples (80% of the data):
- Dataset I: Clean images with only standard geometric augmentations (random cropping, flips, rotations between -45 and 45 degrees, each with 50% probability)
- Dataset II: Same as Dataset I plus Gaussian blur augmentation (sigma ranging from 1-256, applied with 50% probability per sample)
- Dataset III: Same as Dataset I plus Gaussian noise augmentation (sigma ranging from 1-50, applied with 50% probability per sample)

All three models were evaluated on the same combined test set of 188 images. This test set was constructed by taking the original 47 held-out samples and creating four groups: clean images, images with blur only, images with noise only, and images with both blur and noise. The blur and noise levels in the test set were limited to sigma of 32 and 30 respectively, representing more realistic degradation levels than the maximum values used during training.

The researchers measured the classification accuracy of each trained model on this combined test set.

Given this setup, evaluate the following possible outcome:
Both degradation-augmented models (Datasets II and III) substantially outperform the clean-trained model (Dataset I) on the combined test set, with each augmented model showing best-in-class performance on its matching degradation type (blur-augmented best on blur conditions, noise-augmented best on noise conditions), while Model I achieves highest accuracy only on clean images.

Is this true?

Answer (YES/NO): NO